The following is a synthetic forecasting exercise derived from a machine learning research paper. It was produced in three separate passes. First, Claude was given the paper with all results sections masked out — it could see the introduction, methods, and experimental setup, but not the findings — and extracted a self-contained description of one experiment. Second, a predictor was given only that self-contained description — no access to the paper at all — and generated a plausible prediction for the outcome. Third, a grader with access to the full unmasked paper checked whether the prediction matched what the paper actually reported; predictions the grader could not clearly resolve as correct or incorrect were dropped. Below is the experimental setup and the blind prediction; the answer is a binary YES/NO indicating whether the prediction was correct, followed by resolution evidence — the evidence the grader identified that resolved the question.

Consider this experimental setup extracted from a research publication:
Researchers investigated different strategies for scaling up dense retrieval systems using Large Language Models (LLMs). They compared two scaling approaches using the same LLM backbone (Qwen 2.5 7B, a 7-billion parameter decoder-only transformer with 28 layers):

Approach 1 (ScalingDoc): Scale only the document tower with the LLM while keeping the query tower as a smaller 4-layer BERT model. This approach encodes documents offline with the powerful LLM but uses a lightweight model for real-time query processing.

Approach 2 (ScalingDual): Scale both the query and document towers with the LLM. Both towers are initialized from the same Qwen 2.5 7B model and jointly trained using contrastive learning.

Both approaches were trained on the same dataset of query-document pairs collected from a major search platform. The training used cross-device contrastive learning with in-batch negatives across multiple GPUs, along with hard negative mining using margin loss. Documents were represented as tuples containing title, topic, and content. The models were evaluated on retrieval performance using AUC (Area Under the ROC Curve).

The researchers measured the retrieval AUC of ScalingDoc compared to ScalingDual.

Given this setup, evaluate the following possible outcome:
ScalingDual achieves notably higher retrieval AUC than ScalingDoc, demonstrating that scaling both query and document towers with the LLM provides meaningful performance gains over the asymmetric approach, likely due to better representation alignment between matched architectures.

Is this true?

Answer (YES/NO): YES